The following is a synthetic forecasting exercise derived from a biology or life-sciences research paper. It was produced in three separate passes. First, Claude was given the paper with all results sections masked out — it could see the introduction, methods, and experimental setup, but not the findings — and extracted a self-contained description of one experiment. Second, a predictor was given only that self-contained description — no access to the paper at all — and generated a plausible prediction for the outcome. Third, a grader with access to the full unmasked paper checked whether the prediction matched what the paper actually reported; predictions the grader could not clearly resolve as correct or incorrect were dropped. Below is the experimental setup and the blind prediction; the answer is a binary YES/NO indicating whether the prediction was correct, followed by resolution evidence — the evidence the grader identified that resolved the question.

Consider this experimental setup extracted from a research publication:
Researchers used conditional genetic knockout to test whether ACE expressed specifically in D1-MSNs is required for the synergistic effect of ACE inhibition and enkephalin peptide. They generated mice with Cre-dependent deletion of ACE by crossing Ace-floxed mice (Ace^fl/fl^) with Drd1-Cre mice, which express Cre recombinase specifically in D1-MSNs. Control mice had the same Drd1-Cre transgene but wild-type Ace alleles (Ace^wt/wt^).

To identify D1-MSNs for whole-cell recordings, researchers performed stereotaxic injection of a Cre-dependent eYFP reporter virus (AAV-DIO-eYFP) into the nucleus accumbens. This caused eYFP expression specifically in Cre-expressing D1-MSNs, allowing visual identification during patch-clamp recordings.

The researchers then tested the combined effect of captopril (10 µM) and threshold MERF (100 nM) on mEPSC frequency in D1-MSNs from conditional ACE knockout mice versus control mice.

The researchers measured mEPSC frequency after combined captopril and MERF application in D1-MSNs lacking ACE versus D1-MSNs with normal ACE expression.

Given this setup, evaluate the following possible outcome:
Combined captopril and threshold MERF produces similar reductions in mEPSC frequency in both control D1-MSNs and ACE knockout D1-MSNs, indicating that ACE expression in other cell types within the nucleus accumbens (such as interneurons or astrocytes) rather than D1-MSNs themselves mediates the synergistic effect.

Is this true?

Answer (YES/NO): NO